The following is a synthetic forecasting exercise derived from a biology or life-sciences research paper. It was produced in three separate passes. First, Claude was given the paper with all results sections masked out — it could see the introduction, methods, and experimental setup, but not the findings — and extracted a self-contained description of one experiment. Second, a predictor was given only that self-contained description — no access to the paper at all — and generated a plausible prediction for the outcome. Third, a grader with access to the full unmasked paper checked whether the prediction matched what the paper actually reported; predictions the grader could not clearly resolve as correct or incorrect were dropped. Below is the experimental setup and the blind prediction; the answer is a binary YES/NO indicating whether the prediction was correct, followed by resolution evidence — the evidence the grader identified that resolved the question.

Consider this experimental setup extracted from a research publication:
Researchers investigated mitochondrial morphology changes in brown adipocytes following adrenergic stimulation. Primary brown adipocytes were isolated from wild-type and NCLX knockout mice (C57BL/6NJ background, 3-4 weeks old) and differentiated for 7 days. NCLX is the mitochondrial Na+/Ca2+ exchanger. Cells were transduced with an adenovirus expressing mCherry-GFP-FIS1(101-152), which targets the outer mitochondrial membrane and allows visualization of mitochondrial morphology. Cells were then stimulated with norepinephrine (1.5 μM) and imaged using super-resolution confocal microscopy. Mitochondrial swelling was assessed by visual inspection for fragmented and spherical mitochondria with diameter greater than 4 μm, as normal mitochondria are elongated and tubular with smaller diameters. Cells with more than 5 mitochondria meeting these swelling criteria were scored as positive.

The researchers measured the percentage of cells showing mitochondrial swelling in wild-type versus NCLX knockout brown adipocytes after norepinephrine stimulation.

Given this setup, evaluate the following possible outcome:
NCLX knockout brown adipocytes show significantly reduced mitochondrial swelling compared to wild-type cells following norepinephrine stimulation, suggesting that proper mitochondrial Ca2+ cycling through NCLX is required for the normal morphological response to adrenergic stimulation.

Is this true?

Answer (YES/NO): NO